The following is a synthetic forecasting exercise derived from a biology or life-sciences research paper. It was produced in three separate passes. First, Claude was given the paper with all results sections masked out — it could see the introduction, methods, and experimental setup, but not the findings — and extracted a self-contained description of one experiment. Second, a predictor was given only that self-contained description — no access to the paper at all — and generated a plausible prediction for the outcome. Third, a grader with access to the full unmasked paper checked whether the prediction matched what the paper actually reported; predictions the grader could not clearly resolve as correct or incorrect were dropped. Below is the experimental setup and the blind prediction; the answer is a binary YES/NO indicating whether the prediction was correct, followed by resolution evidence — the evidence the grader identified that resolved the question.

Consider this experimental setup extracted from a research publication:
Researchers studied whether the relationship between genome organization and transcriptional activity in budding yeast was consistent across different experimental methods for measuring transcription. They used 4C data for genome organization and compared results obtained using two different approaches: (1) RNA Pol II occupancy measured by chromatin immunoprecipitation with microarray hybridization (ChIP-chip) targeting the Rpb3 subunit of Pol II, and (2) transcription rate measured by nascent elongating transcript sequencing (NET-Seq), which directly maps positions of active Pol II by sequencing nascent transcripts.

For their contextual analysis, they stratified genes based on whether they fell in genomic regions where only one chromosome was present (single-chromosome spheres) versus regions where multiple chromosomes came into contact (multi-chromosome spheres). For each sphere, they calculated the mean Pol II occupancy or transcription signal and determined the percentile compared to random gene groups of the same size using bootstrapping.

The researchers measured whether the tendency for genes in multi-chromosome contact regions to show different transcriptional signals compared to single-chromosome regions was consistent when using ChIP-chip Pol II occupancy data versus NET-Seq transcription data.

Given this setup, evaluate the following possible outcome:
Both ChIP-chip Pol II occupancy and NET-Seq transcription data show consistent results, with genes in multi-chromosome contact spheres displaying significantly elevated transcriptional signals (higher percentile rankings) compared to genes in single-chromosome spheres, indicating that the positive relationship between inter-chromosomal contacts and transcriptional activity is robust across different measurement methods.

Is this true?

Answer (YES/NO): YES